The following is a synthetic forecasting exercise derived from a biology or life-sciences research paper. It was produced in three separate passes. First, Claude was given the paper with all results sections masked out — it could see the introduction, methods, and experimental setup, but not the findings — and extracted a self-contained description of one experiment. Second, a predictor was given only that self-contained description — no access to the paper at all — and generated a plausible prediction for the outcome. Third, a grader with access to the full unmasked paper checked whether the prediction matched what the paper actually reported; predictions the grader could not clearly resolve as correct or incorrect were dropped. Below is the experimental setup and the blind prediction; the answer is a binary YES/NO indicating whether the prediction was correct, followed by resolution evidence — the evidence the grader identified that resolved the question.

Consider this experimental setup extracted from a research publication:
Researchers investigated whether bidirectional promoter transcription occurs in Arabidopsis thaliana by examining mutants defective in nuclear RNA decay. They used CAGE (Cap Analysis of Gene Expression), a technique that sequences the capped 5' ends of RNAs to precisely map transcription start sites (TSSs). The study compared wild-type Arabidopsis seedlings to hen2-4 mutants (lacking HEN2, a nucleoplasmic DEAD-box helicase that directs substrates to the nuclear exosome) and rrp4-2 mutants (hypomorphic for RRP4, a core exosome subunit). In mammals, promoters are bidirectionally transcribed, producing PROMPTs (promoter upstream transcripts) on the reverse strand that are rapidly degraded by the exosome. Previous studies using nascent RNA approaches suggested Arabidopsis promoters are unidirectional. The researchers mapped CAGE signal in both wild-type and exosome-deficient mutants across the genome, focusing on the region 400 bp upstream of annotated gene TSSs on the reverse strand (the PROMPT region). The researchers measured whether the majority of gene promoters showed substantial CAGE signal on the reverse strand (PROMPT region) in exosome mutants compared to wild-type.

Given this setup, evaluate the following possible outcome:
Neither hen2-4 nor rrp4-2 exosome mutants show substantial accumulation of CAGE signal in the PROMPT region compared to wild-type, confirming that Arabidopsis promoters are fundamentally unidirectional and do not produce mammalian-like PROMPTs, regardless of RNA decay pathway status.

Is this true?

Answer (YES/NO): NO